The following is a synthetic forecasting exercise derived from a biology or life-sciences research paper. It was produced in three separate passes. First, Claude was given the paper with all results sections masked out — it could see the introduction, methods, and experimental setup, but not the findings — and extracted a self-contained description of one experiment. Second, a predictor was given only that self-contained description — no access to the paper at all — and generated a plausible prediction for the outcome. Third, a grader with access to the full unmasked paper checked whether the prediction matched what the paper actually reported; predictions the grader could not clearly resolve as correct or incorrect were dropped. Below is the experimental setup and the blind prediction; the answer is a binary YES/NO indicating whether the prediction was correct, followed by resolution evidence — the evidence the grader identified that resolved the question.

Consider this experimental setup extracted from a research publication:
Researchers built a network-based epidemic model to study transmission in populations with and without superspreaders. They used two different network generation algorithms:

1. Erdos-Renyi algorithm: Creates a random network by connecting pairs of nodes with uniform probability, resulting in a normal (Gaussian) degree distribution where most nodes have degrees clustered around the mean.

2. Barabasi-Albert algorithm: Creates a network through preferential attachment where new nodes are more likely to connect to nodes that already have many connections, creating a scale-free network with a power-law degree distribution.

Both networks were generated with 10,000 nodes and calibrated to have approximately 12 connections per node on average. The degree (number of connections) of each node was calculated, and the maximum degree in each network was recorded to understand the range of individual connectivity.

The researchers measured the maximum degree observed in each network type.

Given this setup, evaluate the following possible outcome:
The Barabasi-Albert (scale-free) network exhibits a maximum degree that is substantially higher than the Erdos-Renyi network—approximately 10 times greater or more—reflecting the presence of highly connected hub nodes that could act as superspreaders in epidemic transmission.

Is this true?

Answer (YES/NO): YES